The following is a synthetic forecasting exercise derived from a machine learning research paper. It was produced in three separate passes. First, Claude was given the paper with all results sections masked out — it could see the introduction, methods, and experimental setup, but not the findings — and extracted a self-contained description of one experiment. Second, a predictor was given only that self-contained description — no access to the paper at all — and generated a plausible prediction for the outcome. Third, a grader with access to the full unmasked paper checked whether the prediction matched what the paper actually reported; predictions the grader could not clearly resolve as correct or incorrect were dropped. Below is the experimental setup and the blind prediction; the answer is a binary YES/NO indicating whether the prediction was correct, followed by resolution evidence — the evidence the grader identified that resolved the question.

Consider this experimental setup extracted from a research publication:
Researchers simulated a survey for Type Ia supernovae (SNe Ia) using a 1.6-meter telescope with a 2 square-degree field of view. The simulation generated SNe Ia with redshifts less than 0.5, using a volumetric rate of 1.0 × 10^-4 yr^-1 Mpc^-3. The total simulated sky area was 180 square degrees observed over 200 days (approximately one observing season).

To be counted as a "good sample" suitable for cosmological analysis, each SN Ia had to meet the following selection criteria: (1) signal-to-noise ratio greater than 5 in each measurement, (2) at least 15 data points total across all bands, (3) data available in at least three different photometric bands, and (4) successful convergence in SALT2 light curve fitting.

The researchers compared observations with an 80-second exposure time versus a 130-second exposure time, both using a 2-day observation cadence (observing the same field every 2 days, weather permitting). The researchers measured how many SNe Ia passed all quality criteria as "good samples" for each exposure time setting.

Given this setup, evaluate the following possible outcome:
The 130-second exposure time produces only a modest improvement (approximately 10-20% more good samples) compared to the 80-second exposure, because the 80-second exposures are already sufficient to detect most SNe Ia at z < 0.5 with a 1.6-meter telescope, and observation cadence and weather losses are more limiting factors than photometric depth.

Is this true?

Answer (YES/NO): NO